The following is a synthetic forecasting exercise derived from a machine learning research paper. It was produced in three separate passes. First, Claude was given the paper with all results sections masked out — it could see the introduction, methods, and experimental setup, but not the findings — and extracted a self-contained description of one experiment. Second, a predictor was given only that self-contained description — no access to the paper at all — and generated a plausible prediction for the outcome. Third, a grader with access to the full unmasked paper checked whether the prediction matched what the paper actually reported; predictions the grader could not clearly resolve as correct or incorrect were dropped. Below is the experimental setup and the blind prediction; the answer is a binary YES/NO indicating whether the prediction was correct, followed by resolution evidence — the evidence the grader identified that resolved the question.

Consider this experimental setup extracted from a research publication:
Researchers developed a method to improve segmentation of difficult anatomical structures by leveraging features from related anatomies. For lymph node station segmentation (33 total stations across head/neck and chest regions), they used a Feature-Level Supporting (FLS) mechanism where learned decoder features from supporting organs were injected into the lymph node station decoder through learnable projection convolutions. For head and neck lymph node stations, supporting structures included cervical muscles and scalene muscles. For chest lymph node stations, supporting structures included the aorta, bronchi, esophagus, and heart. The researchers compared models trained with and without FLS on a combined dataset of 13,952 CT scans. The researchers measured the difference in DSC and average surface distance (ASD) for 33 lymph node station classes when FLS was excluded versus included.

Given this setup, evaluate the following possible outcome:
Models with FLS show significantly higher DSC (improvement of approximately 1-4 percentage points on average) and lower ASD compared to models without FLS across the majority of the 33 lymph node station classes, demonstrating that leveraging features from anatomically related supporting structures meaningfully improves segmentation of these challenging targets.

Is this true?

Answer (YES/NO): YES